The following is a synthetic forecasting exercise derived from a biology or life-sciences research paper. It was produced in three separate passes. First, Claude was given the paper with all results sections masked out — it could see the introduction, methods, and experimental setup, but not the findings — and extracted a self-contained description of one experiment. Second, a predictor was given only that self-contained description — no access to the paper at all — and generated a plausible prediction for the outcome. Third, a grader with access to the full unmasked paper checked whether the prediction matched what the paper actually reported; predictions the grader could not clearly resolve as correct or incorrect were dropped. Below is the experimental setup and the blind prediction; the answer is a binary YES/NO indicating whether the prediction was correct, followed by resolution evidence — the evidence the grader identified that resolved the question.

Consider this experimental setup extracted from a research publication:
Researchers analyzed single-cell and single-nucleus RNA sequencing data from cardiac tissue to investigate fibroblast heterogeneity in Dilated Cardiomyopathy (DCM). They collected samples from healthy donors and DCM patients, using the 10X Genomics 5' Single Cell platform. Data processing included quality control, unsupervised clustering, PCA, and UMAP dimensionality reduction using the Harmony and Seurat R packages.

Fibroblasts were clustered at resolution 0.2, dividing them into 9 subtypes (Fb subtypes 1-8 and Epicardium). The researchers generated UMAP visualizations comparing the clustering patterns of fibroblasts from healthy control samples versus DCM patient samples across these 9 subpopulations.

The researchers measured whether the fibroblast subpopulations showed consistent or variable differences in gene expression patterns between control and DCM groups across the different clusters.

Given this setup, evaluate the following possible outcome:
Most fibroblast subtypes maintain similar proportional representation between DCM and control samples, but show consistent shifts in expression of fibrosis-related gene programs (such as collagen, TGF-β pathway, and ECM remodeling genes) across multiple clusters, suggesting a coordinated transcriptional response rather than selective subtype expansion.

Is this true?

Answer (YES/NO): NO